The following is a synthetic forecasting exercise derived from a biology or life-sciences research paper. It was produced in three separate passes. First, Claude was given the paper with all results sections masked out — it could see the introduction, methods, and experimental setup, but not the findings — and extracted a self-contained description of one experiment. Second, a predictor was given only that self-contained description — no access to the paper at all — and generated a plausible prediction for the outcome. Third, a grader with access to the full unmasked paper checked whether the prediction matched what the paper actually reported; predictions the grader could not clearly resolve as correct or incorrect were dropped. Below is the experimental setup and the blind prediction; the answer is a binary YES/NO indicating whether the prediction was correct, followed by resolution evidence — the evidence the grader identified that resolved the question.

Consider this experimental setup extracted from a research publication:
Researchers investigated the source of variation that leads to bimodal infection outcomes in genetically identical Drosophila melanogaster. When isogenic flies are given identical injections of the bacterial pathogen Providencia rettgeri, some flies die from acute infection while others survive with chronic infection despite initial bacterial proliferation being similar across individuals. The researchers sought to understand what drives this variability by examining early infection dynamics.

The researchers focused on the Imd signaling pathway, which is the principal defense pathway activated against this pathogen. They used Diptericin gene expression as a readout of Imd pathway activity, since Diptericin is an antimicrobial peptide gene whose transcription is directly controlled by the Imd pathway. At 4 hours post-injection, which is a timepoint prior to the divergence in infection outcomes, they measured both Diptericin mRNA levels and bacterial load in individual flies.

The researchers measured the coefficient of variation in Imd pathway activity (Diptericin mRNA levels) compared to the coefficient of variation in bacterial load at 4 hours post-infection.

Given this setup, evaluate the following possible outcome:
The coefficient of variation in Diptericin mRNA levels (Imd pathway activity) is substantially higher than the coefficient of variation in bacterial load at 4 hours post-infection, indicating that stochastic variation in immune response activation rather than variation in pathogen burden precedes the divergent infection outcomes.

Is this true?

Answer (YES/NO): YES